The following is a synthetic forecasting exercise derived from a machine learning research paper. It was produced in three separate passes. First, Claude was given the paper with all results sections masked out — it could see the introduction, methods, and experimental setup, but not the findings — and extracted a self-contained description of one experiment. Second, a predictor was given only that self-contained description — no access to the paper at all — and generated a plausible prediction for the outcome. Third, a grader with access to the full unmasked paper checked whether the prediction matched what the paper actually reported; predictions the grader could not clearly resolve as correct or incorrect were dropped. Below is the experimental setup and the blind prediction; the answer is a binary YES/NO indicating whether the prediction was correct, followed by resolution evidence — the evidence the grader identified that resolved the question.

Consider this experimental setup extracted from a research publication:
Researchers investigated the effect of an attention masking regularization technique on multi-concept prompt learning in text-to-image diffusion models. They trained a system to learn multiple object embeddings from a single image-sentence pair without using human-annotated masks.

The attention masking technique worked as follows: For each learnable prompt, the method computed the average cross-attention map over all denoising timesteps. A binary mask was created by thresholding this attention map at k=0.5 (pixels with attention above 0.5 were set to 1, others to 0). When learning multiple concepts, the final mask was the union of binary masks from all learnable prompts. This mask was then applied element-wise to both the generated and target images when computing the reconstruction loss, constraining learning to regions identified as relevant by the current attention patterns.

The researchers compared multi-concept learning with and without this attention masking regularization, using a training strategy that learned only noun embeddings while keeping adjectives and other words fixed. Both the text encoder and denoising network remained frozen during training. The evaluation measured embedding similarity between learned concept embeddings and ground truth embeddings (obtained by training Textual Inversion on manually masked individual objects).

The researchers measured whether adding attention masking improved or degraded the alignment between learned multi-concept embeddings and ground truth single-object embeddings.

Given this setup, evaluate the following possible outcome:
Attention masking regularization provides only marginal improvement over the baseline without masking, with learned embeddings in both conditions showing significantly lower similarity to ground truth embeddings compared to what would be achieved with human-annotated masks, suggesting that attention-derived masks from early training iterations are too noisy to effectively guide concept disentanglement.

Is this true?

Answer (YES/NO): NO